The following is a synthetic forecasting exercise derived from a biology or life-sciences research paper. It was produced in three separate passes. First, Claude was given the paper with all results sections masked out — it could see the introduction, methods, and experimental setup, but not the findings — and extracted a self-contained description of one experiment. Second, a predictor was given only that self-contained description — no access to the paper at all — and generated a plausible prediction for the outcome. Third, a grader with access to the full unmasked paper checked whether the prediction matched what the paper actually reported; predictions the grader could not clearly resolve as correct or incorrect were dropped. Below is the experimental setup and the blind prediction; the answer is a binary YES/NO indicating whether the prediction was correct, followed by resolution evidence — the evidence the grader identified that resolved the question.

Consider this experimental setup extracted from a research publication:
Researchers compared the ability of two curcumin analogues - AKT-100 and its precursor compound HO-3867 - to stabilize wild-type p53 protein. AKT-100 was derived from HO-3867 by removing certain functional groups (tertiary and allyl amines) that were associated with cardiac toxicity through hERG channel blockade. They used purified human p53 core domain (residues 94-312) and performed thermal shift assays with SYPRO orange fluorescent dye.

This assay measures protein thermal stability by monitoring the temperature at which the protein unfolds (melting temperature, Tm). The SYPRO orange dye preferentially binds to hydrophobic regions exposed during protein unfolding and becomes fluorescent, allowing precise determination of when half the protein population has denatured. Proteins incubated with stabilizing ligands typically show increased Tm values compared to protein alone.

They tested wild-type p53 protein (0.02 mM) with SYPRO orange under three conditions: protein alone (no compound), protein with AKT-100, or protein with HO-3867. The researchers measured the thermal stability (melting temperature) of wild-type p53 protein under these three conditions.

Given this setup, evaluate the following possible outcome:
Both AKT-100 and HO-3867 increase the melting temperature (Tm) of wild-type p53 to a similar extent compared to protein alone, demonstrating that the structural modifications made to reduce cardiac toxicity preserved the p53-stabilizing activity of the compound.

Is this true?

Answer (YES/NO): NO